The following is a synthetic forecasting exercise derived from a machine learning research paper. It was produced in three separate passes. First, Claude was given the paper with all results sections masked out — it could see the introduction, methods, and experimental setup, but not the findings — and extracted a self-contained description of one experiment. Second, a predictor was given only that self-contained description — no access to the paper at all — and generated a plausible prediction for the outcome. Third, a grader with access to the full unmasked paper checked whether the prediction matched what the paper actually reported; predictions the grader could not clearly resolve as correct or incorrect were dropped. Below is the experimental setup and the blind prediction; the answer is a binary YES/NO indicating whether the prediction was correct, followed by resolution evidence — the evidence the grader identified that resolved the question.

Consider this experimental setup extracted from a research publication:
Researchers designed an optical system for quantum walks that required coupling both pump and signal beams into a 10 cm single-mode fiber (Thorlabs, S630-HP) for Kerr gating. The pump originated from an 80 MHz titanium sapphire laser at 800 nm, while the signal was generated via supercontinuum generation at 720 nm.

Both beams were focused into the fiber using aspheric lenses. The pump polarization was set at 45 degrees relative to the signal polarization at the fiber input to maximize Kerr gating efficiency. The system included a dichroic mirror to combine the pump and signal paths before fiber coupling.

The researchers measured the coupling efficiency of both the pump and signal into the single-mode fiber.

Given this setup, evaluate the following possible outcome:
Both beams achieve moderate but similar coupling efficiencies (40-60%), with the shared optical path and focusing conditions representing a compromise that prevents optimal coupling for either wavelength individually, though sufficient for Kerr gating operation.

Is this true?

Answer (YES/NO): NO